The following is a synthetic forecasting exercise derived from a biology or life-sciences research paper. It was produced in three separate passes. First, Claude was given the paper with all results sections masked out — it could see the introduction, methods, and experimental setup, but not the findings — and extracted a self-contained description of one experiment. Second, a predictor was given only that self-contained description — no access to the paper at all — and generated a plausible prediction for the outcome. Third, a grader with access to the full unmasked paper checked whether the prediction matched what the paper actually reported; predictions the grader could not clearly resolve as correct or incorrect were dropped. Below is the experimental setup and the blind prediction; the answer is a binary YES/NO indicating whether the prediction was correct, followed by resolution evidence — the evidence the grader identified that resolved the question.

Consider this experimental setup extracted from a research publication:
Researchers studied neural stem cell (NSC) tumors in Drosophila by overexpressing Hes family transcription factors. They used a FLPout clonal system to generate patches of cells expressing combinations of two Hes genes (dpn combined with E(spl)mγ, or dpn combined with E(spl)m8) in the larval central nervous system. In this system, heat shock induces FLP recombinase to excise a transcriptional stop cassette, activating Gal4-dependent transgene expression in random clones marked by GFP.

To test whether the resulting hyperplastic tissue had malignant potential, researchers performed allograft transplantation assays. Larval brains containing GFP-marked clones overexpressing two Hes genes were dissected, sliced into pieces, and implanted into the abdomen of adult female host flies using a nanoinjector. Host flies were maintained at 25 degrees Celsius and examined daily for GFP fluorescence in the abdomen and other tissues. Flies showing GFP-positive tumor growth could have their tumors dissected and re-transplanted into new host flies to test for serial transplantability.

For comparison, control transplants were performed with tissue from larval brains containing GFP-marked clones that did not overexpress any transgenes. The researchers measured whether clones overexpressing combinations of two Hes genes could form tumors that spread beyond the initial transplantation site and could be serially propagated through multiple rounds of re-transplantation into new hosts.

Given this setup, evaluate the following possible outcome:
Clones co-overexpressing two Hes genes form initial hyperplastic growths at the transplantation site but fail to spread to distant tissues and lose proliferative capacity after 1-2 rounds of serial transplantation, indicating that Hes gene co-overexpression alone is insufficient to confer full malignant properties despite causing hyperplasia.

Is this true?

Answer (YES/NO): NO